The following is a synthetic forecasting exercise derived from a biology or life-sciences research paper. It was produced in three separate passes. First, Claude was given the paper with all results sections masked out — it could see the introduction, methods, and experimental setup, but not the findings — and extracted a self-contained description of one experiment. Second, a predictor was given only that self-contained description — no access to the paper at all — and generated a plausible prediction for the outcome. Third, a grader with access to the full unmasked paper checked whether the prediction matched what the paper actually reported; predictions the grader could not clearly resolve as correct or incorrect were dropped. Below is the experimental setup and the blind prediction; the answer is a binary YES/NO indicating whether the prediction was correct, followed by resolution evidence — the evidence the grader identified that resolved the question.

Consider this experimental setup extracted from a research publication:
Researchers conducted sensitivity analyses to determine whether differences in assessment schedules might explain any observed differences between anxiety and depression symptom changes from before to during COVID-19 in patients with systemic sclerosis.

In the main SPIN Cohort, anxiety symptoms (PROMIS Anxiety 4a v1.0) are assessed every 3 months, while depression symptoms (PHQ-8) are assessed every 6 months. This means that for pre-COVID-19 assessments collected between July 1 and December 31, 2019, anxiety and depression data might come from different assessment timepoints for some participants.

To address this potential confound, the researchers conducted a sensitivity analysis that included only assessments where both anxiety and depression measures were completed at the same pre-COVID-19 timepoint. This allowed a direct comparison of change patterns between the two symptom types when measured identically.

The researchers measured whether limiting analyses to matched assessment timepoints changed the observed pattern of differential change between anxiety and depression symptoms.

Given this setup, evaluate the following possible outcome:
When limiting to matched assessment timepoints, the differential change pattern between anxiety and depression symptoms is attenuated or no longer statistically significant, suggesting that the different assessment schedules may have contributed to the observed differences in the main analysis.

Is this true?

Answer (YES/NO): NO